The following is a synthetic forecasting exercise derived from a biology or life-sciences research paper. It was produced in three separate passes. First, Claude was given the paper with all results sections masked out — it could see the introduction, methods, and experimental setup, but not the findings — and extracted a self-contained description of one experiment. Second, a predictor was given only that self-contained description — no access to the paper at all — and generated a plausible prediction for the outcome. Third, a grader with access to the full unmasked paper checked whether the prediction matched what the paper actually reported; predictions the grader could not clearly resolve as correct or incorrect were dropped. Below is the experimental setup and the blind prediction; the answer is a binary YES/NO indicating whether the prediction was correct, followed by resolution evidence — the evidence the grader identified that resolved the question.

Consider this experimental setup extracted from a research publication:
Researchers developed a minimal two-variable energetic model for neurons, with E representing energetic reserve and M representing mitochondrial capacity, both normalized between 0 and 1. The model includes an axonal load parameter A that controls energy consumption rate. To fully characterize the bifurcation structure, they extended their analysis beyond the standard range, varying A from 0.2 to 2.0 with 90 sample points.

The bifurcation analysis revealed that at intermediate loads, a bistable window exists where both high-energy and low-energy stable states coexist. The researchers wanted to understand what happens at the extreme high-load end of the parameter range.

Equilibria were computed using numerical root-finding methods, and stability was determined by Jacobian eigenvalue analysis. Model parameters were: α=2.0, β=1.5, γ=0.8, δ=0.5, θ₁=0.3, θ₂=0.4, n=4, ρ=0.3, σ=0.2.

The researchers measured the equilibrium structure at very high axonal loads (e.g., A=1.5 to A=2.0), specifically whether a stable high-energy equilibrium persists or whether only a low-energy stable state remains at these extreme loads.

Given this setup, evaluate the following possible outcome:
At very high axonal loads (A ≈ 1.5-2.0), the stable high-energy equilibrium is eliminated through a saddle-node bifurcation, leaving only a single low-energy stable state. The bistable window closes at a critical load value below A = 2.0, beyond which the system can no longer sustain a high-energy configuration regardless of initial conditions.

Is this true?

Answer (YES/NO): YES